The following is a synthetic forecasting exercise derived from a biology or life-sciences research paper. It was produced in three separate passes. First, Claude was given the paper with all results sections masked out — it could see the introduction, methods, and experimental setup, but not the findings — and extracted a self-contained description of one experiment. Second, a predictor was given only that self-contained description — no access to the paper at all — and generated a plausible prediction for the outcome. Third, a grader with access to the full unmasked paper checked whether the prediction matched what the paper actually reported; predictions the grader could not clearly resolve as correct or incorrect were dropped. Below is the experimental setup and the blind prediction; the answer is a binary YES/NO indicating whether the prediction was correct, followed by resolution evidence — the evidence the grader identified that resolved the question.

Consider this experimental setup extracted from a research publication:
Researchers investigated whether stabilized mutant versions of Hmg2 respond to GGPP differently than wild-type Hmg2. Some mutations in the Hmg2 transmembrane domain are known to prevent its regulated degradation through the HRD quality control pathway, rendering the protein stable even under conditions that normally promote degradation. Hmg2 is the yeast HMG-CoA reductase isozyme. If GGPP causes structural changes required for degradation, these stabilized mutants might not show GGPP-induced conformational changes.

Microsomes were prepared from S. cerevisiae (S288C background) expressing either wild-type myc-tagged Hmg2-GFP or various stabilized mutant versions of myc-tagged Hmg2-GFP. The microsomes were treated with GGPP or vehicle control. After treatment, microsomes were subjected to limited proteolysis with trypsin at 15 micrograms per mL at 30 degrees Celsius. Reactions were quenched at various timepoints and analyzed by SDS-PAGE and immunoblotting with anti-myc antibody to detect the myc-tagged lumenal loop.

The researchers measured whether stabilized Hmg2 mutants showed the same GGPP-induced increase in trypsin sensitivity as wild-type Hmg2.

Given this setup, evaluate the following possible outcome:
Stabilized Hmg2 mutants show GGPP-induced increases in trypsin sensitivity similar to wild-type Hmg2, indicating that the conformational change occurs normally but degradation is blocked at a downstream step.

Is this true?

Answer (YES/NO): NO